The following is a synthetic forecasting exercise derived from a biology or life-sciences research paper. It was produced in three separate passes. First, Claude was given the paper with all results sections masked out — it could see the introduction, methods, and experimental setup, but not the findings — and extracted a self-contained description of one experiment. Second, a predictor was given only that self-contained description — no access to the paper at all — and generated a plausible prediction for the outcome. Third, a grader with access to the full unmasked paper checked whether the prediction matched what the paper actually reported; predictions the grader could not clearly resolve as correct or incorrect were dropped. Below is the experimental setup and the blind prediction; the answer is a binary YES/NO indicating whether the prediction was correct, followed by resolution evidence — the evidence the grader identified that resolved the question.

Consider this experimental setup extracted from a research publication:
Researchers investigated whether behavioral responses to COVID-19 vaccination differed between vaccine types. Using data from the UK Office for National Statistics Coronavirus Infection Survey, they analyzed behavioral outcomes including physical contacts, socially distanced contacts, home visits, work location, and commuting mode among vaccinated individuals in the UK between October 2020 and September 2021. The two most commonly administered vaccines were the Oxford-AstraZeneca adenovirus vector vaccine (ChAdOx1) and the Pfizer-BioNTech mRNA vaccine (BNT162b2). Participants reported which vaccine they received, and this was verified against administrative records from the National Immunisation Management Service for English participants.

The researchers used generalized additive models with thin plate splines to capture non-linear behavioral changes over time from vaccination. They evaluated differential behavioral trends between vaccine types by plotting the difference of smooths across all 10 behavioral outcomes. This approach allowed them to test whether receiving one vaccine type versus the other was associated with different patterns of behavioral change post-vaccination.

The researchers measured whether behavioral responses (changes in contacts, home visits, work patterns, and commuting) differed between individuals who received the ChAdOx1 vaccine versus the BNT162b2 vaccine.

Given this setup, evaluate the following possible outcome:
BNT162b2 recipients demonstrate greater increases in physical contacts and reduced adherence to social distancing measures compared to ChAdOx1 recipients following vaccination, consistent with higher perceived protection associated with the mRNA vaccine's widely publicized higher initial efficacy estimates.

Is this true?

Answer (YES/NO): NO